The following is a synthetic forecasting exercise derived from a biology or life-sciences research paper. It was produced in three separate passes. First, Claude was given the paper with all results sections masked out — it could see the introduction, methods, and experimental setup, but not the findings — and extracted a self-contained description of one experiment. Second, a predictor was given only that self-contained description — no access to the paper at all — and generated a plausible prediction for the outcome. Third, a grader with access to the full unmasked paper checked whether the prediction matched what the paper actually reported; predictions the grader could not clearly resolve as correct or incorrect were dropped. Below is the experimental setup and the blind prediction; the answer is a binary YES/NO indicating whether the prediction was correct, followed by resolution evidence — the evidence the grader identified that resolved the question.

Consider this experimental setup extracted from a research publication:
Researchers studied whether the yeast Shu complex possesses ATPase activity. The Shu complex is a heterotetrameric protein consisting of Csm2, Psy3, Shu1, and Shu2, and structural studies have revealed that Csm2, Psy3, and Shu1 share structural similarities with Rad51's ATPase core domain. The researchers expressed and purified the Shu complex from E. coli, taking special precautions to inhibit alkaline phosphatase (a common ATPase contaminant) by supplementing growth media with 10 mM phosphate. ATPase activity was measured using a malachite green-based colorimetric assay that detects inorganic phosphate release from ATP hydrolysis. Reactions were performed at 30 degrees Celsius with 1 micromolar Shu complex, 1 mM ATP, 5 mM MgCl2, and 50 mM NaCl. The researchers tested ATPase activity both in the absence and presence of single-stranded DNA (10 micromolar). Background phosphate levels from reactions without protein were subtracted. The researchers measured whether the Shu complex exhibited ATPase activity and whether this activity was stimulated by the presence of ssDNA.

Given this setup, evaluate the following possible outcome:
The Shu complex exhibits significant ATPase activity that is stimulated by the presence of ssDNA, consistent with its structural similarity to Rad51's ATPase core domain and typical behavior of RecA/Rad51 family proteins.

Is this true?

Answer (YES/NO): YES